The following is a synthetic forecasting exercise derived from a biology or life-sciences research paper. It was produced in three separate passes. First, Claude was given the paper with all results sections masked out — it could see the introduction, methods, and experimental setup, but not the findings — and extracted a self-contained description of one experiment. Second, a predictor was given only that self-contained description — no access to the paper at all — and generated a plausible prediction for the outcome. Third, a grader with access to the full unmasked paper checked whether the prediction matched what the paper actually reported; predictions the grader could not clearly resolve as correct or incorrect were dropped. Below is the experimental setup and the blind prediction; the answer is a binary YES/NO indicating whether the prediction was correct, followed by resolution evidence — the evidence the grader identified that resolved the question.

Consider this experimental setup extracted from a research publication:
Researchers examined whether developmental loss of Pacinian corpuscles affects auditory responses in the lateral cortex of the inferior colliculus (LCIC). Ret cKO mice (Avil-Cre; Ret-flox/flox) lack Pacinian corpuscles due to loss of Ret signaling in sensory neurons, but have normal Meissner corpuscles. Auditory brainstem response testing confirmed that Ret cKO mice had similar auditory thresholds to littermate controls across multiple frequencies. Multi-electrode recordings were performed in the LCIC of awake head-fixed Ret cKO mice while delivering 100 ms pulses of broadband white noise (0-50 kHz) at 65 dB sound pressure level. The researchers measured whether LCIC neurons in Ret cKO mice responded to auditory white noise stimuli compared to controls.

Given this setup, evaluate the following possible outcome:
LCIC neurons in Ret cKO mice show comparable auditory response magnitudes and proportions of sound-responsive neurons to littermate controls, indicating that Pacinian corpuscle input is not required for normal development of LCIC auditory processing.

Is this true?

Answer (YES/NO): YES